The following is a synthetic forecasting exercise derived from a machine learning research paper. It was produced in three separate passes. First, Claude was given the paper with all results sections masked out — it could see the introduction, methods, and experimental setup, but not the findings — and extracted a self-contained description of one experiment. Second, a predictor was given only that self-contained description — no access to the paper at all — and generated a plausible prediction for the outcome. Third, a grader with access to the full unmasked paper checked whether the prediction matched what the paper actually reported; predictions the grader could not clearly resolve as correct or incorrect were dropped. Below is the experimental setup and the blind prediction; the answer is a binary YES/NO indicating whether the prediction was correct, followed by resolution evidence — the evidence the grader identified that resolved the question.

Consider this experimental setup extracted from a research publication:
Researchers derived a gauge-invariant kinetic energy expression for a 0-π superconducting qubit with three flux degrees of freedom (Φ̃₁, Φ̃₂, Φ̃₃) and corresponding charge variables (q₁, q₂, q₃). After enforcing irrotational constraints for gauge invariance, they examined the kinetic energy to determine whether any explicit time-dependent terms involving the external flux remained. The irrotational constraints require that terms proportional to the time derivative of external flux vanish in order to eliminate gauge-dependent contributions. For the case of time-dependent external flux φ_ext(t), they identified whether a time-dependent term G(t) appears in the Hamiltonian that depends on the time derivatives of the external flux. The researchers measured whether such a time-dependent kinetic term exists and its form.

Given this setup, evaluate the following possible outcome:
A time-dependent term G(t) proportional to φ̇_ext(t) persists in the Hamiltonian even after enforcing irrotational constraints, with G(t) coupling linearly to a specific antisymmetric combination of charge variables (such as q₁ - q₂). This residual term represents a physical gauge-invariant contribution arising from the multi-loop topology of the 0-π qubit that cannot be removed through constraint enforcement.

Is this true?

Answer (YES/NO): NO